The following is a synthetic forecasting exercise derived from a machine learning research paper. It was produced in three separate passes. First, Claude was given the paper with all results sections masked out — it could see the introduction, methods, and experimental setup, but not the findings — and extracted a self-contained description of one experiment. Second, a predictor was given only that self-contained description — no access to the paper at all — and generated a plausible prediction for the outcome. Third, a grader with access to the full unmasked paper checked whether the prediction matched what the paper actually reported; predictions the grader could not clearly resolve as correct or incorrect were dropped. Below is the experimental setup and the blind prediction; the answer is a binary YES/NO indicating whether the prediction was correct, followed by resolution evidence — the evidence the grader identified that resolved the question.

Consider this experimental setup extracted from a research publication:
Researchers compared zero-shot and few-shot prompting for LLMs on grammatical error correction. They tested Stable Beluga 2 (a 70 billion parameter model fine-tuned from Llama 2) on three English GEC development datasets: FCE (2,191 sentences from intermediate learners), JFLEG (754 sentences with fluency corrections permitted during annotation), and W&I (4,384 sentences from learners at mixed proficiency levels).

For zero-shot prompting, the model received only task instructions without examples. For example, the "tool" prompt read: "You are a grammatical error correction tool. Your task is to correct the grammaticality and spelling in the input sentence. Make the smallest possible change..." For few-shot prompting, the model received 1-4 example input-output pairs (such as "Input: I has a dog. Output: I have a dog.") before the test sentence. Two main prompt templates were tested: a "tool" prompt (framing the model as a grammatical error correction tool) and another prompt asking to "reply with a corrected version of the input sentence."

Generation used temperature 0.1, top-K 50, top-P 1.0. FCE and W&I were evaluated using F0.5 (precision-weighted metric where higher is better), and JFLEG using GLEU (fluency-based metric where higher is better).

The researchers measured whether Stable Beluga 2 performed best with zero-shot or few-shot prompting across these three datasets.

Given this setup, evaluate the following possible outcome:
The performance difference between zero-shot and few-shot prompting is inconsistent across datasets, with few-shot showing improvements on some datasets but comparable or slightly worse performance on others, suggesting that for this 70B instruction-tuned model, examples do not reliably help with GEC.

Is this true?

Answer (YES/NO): NO